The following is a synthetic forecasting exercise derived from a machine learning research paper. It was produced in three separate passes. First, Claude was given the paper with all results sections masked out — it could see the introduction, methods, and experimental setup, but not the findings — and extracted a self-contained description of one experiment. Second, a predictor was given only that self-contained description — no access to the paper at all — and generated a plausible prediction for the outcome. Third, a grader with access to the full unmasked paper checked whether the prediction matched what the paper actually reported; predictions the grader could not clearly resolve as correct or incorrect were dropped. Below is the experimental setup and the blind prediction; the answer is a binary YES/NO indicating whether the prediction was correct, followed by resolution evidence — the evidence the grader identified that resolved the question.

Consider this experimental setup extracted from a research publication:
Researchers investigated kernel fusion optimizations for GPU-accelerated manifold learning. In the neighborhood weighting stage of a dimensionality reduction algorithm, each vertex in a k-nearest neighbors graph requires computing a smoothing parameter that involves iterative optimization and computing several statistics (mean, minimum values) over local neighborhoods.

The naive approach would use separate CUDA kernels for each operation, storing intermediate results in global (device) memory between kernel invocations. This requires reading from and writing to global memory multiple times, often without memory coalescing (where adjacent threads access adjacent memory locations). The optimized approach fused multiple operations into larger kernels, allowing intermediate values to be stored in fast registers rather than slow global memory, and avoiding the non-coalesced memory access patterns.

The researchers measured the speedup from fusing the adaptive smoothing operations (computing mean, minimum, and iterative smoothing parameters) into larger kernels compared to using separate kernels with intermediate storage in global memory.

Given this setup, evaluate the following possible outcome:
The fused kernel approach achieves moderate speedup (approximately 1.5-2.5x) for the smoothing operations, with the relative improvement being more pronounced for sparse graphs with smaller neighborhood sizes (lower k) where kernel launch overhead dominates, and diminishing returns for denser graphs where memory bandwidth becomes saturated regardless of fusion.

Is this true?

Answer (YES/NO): NO